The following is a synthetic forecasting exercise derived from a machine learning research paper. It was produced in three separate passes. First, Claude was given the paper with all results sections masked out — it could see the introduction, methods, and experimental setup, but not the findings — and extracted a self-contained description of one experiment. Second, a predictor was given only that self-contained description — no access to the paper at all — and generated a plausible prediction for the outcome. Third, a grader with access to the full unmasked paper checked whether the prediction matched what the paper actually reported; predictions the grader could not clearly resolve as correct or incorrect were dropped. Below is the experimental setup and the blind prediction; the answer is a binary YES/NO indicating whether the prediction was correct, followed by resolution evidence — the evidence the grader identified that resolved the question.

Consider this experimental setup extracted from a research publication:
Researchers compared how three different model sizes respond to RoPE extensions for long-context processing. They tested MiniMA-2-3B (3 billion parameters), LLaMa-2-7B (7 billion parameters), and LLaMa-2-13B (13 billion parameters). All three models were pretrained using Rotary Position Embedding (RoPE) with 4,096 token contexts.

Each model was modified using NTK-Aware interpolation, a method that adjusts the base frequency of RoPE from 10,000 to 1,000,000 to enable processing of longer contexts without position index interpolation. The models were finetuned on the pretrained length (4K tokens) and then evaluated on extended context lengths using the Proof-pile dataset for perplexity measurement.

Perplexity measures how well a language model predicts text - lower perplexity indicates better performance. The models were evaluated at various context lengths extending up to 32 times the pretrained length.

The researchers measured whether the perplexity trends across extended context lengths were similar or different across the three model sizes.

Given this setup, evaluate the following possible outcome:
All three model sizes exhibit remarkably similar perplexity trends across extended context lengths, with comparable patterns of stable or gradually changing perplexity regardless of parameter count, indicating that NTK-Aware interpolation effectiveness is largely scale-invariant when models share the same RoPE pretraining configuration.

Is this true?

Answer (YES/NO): YES